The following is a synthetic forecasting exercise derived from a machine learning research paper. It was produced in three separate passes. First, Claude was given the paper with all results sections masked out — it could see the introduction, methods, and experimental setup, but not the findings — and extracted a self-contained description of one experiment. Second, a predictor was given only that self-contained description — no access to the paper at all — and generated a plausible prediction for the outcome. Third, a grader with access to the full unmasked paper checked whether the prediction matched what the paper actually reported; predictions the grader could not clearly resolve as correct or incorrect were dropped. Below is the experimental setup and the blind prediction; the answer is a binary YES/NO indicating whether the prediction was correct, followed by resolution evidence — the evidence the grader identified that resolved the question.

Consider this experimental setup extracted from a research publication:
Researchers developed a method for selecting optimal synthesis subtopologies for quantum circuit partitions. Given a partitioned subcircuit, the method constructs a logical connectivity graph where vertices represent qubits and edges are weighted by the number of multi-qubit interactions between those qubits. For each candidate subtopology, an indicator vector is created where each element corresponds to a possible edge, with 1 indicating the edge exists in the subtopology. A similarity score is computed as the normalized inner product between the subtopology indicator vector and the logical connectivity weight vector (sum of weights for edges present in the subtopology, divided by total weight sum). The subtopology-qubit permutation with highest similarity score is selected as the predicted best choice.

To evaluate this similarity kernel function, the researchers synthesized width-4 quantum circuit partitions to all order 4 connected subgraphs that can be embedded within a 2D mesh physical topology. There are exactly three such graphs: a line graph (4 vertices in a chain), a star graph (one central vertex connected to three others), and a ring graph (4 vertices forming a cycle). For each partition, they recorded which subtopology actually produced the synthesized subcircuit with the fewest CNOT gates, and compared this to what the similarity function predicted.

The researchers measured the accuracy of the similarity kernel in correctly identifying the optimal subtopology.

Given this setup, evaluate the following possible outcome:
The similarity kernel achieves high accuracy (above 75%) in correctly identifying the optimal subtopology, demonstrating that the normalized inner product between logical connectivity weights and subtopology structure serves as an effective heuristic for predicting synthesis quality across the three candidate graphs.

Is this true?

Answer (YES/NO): YES